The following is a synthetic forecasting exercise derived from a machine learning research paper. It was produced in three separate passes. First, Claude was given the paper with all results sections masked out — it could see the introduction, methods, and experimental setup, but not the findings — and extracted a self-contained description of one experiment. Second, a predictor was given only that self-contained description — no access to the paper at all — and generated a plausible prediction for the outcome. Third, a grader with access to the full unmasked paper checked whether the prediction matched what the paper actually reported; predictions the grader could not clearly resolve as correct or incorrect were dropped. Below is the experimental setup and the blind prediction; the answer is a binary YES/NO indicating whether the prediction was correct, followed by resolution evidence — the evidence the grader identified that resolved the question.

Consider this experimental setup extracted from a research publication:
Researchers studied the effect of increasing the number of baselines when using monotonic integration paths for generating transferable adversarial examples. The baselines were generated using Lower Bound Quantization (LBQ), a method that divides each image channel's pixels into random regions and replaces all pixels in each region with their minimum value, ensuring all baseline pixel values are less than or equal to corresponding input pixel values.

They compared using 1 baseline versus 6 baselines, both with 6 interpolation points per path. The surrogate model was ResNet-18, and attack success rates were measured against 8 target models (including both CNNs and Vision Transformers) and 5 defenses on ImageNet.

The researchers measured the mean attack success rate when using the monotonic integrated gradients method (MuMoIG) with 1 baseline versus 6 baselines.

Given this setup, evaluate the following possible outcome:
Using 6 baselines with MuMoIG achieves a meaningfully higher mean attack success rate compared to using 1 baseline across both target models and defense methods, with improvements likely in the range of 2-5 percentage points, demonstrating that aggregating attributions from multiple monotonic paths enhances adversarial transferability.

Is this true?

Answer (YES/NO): YES